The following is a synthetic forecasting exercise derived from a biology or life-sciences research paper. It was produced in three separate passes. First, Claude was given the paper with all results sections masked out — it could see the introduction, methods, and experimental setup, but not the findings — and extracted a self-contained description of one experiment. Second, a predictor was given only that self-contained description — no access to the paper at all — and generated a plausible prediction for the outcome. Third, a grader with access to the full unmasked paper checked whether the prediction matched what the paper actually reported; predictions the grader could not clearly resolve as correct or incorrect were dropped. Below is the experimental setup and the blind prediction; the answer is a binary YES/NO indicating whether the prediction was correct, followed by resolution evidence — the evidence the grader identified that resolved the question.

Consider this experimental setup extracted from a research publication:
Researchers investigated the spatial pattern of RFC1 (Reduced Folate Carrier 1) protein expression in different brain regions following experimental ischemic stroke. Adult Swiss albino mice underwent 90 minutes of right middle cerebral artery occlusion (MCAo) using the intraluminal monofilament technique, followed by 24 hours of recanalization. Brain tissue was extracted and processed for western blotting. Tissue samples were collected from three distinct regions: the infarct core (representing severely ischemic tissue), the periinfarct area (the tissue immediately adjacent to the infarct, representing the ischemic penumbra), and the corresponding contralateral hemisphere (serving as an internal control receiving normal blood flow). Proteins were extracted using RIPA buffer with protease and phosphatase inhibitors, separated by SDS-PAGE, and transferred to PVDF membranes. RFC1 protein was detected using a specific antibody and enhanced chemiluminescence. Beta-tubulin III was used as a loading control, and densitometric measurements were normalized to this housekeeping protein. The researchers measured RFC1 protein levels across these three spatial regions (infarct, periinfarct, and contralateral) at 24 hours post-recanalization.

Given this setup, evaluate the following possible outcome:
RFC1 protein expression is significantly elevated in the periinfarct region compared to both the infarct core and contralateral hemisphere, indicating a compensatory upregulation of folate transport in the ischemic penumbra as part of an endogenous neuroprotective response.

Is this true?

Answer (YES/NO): NO